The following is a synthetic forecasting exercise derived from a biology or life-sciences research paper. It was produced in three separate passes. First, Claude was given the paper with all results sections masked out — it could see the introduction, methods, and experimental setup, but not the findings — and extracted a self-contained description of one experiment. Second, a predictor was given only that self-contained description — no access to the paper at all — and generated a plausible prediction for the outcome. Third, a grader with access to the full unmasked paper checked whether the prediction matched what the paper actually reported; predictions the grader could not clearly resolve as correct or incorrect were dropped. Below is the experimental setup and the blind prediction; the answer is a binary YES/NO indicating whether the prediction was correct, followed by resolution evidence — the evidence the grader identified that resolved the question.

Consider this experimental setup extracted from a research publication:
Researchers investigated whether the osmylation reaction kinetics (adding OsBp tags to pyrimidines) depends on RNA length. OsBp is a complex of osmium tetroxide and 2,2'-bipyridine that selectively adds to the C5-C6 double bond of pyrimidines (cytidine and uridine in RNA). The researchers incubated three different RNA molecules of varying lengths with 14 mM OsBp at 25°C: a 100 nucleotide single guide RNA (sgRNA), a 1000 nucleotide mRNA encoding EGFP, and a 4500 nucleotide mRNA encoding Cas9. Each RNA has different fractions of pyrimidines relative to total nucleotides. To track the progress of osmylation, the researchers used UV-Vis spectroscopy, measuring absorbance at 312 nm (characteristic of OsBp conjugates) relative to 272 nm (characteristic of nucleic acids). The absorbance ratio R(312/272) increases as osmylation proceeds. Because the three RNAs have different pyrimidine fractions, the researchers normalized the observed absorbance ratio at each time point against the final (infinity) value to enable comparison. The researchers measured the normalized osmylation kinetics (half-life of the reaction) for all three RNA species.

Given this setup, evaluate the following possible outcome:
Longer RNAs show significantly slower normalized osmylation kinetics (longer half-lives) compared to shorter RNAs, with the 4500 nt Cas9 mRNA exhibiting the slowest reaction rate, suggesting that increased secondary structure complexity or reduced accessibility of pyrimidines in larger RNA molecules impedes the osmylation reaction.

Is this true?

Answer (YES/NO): NO